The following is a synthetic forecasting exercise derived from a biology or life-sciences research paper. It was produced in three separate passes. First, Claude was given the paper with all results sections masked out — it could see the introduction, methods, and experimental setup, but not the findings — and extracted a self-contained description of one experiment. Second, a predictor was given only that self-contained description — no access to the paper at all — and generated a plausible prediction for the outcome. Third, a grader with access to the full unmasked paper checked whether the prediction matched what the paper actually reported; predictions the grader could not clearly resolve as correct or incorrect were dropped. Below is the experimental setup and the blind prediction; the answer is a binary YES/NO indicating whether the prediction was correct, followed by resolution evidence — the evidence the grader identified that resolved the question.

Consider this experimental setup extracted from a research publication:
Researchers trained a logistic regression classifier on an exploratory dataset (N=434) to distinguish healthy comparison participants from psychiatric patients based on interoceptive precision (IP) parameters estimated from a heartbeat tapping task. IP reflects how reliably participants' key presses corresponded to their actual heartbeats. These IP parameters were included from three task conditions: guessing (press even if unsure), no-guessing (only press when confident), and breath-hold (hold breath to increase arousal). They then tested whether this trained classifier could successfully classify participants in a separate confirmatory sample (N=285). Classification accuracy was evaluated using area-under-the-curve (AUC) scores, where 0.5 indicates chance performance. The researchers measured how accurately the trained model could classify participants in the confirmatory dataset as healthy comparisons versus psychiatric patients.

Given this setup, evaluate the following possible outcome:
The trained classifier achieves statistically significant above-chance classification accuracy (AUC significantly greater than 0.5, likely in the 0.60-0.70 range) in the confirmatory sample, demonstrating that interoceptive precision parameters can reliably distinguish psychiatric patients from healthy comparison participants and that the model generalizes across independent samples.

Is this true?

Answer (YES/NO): NO